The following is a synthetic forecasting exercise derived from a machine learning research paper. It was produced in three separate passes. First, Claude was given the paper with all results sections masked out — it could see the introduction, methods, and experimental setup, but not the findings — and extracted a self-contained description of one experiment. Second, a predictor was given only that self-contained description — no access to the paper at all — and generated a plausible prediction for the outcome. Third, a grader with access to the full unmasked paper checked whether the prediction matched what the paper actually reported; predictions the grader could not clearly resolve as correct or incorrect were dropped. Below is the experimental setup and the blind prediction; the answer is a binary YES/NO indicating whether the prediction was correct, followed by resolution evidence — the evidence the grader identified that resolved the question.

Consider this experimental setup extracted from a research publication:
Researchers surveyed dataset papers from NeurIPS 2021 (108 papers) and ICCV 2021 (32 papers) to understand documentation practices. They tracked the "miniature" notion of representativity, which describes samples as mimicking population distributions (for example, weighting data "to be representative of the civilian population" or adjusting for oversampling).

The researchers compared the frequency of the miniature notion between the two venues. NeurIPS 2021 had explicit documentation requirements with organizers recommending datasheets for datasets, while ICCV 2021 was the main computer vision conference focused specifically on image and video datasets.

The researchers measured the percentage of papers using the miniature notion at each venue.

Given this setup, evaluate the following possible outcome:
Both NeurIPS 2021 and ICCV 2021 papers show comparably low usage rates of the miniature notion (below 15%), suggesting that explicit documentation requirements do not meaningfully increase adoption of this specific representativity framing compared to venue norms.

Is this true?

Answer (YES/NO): NO